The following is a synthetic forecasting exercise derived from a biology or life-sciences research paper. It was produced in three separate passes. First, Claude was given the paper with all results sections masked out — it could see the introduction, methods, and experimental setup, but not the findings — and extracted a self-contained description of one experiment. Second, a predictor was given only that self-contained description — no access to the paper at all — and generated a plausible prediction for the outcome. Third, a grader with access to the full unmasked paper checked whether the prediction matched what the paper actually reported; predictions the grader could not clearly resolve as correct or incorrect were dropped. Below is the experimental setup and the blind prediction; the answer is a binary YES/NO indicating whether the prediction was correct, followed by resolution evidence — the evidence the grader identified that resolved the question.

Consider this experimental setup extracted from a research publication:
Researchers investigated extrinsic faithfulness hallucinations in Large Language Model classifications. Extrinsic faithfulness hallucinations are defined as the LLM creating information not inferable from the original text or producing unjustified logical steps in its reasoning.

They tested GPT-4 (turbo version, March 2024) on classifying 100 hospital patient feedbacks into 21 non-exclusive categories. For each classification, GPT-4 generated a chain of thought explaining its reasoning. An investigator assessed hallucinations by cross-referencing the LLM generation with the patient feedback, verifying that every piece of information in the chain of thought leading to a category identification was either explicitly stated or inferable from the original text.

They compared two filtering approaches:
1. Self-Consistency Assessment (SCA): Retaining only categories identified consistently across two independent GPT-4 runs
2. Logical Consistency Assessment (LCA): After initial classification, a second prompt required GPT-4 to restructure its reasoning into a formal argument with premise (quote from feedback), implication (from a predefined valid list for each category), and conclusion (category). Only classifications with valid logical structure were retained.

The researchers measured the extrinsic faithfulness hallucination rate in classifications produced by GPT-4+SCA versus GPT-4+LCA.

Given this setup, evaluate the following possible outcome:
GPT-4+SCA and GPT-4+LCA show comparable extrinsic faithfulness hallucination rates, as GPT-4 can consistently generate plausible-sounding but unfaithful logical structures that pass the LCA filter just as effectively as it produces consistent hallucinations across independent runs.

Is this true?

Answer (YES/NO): NO